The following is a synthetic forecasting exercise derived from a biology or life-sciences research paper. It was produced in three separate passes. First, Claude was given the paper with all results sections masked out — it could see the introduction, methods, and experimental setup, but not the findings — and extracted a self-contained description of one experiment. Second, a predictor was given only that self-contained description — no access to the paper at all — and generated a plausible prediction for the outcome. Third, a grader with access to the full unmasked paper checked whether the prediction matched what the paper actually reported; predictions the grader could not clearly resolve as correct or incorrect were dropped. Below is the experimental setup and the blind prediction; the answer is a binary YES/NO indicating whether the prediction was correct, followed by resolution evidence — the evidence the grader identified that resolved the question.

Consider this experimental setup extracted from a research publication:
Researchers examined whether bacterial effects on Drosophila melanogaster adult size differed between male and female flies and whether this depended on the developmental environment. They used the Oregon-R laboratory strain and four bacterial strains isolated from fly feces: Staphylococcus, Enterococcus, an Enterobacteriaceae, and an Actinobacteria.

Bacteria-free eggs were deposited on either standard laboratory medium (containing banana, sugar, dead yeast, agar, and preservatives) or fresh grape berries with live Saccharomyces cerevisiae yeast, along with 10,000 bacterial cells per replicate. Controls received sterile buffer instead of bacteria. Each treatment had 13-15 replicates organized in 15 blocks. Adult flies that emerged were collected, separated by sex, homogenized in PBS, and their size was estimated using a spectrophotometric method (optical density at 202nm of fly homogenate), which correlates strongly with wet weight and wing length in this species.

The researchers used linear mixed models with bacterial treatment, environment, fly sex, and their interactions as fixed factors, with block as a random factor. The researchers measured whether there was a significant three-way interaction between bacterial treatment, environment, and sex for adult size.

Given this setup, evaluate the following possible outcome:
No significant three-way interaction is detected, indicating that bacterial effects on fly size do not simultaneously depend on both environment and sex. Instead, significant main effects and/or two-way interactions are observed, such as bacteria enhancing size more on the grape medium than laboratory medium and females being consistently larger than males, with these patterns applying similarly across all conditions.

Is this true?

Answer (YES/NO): NO